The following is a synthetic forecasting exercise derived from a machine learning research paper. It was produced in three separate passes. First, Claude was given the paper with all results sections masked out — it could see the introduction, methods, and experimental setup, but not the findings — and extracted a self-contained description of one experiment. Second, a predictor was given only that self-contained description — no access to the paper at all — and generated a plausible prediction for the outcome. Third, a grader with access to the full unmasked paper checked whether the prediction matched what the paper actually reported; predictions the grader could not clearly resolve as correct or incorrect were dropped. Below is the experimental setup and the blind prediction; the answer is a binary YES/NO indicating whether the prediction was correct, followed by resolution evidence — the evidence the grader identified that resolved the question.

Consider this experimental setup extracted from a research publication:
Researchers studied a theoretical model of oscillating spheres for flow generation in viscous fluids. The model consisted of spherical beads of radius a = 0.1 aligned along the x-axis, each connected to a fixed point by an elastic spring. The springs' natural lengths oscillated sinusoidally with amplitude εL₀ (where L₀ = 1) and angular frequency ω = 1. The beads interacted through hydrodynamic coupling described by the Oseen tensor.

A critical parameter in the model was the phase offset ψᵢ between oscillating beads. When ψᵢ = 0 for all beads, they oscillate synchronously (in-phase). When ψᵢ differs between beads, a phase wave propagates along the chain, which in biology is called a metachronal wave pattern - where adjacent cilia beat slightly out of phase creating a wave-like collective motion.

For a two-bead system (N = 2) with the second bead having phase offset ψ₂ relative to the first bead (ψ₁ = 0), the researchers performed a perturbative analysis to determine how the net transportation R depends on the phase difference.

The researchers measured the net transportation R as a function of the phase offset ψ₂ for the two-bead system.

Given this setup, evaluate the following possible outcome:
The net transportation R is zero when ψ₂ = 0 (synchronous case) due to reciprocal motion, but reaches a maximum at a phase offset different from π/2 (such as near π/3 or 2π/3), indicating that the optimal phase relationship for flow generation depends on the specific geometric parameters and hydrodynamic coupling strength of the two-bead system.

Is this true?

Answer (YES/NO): NO